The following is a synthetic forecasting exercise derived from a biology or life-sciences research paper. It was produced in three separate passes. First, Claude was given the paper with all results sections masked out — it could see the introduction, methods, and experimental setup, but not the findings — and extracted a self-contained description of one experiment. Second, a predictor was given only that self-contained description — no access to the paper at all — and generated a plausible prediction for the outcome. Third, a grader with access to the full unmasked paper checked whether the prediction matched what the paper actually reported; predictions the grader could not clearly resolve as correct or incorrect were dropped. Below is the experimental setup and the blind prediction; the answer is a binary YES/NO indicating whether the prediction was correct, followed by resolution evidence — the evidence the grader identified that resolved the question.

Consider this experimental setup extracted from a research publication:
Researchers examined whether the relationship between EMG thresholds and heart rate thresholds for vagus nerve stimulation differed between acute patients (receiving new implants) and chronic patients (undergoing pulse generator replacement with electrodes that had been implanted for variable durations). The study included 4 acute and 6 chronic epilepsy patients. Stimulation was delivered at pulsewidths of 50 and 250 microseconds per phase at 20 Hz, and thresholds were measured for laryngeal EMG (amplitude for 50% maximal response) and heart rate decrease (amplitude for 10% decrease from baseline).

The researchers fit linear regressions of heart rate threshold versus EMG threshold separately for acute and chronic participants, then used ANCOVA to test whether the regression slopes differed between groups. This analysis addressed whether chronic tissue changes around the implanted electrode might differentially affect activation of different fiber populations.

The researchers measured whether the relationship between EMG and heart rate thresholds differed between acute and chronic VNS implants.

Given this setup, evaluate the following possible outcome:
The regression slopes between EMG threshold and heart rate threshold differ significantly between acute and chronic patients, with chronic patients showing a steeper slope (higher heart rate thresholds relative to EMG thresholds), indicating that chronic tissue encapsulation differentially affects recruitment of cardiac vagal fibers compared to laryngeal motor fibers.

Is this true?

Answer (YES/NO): NO